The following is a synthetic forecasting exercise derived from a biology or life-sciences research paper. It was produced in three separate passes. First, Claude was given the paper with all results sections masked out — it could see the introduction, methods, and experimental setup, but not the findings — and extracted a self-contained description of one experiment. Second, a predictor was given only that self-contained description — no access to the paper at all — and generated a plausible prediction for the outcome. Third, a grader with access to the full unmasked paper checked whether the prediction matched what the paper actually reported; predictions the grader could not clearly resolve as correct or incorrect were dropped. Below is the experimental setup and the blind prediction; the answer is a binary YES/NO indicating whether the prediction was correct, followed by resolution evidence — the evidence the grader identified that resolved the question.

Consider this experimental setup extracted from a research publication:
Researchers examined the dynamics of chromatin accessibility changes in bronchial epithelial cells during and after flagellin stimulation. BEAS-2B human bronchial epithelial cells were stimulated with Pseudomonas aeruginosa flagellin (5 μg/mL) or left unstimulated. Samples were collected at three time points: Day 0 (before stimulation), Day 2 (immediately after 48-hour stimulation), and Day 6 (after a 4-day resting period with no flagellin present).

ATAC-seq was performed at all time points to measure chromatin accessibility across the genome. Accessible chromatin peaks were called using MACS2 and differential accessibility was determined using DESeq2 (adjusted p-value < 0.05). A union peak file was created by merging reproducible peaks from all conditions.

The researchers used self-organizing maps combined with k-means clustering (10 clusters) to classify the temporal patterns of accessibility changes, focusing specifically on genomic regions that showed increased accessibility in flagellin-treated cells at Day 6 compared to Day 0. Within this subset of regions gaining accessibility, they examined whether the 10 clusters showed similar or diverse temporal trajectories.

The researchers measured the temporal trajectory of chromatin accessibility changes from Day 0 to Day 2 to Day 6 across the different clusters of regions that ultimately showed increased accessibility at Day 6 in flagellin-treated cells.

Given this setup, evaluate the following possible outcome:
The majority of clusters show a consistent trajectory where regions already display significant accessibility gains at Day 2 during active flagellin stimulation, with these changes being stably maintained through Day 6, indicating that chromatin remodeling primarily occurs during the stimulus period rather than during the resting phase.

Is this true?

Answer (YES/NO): NO